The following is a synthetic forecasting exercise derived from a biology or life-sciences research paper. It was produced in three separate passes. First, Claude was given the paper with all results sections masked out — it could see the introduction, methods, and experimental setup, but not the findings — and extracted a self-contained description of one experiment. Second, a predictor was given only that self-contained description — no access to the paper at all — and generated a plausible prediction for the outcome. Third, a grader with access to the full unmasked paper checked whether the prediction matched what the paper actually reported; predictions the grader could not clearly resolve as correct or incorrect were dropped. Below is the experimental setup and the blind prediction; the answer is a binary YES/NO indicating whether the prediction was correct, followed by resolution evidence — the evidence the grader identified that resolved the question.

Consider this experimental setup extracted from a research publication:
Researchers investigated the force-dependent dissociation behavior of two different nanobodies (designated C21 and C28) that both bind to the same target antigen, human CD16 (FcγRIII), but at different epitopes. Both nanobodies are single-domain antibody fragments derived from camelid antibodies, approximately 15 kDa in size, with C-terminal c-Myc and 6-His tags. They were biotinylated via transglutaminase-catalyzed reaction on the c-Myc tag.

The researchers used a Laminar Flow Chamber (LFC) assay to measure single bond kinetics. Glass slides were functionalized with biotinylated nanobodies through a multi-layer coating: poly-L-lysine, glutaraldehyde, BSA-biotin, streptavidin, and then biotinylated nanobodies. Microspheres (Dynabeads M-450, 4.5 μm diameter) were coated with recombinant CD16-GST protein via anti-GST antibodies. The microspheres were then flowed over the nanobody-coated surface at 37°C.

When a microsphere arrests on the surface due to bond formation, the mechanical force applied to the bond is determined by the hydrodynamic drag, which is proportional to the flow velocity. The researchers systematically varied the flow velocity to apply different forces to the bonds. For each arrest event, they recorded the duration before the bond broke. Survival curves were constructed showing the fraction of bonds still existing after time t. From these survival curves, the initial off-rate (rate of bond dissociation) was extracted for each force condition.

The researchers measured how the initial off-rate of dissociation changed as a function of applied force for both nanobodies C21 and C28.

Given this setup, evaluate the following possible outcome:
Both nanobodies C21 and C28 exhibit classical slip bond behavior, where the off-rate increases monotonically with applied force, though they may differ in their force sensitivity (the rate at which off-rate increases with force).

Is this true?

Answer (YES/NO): NO